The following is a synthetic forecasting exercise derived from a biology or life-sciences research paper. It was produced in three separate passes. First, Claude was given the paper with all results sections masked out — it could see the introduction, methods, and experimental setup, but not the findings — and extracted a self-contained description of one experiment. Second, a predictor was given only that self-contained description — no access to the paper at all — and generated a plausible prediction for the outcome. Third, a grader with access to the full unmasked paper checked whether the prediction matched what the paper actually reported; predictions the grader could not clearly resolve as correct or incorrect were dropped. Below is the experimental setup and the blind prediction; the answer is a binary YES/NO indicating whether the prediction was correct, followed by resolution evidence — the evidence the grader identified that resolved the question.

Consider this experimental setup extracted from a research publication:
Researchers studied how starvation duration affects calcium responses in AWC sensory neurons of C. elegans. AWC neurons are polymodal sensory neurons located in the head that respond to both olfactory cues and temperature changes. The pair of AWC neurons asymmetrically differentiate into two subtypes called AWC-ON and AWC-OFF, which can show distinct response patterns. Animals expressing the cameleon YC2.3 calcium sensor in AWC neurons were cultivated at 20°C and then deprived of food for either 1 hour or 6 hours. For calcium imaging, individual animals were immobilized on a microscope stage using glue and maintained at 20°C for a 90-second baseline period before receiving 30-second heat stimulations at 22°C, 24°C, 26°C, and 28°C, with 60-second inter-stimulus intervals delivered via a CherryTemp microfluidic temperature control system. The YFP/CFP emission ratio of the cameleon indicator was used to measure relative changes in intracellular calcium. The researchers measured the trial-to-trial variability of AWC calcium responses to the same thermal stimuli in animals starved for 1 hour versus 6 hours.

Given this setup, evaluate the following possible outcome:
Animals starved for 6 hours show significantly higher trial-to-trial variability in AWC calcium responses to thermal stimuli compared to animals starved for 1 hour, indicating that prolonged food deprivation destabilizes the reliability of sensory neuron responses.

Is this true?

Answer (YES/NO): YES